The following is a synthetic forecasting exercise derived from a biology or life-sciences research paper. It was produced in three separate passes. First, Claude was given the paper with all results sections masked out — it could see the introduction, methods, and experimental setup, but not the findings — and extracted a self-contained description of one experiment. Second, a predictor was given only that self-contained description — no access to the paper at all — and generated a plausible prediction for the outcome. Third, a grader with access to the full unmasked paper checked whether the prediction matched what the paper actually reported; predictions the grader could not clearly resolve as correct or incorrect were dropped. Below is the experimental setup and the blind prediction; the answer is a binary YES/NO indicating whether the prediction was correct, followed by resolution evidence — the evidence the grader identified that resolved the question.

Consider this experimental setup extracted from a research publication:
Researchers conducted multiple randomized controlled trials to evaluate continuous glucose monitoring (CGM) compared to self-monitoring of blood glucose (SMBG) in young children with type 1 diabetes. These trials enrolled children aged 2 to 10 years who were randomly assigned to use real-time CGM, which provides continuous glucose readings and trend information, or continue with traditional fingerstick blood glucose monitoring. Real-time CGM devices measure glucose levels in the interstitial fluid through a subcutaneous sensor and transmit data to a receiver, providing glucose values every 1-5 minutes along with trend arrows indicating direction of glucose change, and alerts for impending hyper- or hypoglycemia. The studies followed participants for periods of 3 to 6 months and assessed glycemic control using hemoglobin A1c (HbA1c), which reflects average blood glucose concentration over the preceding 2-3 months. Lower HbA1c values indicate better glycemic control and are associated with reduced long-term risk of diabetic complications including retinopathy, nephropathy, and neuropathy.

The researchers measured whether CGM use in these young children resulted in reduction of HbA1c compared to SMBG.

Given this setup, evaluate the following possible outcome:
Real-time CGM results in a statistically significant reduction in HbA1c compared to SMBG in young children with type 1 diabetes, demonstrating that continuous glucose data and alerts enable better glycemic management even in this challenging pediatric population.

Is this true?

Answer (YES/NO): NO